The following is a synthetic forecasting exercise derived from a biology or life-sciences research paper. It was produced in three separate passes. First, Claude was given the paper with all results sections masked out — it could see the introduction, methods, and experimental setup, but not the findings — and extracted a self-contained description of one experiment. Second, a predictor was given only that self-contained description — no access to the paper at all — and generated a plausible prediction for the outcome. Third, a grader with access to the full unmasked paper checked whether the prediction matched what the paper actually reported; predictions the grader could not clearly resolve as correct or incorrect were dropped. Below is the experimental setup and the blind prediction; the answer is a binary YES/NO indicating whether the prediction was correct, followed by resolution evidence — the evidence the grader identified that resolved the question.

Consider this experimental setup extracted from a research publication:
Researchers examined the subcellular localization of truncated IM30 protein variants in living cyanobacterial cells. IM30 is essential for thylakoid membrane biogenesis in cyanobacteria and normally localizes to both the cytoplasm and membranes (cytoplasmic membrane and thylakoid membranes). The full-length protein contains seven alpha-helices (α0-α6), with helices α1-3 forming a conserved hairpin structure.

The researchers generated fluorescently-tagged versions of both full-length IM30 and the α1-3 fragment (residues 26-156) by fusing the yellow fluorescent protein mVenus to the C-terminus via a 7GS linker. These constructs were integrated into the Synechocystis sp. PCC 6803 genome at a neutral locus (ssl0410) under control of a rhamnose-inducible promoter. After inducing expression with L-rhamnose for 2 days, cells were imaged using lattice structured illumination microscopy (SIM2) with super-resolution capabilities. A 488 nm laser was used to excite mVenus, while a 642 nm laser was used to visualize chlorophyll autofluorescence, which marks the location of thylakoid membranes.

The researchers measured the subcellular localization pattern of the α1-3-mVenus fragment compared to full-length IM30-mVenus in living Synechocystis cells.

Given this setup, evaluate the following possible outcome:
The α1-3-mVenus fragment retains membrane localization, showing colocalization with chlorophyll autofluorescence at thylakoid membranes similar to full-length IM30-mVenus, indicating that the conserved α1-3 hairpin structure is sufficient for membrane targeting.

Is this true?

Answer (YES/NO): NO